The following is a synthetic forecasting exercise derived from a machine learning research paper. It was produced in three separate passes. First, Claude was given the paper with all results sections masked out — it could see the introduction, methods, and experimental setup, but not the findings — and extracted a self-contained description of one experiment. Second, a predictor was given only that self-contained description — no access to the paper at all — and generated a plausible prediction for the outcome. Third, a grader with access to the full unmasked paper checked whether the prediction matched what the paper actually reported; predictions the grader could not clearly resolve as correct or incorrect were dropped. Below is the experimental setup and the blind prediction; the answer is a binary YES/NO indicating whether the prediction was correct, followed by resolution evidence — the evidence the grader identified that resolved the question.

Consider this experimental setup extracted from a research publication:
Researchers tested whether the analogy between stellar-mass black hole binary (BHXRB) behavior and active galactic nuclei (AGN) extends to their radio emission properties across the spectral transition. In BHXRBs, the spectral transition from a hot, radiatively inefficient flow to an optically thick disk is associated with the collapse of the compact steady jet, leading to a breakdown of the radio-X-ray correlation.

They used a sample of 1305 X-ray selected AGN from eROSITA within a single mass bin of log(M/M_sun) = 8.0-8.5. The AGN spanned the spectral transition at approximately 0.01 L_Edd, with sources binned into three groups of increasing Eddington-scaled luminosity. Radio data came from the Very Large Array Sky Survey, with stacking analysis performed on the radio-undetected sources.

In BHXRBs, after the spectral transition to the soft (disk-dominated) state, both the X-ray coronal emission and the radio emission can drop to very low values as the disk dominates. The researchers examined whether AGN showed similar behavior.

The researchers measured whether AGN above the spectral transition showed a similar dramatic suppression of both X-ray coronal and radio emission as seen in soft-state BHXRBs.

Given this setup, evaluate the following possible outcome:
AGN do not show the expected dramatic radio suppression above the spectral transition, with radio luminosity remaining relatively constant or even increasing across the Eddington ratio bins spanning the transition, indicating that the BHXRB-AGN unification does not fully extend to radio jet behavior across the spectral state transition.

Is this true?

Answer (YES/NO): YES